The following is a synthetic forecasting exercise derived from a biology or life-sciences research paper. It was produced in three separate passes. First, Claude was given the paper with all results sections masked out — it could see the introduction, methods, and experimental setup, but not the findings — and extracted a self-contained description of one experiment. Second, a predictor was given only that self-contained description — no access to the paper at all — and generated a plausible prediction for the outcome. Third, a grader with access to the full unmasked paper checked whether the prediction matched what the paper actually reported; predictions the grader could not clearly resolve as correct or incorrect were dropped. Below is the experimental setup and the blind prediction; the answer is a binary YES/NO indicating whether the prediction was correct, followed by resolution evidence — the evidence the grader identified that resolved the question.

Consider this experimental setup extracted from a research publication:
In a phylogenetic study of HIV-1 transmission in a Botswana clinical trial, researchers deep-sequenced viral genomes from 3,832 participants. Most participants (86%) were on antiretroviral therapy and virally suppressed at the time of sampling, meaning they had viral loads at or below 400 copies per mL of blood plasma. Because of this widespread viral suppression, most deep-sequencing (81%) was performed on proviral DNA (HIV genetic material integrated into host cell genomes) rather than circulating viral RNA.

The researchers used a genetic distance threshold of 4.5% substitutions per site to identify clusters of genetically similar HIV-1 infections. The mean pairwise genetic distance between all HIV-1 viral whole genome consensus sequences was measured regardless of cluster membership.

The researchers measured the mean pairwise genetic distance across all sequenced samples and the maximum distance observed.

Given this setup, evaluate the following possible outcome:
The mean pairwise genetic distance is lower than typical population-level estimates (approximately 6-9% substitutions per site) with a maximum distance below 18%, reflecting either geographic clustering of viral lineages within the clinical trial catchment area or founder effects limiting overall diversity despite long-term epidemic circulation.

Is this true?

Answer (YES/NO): NO